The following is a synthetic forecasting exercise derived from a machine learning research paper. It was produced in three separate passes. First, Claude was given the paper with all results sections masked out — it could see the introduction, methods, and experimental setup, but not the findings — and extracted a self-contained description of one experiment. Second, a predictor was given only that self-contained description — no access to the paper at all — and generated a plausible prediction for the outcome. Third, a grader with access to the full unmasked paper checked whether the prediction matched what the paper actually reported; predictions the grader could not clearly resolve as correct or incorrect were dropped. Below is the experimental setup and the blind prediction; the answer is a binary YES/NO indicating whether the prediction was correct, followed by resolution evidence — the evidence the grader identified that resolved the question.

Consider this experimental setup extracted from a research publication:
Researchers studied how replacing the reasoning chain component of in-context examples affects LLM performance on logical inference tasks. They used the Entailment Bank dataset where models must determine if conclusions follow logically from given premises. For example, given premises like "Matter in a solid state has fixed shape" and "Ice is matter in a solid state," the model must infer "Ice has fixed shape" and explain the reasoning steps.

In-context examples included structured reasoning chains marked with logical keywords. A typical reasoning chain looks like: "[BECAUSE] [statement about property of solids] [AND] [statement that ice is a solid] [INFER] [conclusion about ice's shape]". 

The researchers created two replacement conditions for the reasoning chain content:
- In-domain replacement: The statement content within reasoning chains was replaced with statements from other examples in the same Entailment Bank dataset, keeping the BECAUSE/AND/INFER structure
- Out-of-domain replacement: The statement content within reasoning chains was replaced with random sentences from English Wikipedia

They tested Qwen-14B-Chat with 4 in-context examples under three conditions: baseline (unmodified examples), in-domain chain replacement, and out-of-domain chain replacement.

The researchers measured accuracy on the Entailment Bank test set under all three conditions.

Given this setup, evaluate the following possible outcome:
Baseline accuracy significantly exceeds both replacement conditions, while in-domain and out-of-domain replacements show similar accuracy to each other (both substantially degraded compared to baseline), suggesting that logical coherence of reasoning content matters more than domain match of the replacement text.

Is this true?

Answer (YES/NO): NO